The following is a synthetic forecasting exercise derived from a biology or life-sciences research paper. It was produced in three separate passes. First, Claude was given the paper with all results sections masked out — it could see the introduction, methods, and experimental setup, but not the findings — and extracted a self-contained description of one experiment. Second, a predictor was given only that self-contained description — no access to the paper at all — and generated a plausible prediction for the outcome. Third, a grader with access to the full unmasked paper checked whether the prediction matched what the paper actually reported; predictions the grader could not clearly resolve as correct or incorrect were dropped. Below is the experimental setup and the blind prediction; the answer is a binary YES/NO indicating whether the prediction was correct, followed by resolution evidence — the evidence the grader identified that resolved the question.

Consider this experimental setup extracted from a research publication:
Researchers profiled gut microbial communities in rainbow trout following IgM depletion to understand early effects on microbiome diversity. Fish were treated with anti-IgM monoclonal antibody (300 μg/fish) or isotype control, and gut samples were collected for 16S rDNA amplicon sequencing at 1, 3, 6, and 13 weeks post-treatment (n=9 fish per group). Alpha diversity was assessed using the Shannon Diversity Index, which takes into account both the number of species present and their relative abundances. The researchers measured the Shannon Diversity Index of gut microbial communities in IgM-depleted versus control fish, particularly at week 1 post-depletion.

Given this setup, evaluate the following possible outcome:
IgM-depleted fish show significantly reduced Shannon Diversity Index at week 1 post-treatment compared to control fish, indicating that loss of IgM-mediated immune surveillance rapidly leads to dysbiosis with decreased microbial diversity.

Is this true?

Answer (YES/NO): NO